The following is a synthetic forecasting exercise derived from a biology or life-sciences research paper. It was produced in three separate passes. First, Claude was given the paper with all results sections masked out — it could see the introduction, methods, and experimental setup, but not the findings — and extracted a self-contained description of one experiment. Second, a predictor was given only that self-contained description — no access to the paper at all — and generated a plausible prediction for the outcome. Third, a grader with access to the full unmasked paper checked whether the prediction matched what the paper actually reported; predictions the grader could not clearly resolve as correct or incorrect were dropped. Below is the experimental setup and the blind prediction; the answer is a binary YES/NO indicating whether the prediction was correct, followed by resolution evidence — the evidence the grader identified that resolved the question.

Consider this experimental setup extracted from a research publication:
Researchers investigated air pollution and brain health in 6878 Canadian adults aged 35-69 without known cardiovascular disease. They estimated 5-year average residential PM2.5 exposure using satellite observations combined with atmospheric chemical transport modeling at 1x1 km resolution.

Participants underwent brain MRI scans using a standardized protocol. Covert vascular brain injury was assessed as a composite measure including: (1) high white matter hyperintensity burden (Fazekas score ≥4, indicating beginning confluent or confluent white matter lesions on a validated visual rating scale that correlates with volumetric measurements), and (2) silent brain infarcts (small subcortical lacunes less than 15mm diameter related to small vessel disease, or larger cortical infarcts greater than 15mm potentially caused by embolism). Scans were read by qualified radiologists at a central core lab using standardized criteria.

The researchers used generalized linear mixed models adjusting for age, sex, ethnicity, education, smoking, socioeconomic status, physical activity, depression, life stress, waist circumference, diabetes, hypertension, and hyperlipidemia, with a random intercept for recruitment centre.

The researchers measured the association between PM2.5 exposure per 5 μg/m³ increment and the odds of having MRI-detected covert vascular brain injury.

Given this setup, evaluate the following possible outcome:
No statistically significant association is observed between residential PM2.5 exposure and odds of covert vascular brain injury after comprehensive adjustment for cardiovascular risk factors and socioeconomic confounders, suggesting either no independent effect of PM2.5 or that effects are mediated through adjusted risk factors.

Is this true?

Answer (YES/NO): YES